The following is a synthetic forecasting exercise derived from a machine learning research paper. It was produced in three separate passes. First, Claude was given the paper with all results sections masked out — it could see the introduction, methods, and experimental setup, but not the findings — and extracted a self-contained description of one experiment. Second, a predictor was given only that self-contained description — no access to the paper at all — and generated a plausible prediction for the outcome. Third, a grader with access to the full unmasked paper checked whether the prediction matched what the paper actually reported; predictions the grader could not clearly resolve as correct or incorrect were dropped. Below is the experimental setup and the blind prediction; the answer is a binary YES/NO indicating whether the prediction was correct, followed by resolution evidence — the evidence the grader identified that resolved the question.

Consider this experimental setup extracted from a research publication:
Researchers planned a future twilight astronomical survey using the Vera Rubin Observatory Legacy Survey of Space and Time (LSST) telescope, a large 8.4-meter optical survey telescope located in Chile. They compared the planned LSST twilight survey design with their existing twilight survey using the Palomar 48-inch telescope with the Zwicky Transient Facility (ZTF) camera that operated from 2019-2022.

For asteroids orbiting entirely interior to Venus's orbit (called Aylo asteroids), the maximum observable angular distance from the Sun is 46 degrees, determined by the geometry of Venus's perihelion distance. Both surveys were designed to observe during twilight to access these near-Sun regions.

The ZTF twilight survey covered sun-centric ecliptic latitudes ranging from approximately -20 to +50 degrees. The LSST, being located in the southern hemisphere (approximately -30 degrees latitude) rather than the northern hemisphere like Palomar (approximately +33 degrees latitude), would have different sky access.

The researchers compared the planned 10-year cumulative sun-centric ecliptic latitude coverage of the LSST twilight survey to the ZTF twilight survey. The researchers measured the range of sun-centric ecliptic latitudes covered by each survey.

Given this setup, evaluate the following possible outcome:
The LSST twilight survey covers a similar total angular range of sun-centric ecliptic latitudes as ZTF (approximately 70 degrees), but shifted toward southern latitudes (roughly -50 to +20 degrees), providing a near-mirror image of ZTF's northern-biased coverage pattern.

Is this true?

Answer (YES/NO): NO